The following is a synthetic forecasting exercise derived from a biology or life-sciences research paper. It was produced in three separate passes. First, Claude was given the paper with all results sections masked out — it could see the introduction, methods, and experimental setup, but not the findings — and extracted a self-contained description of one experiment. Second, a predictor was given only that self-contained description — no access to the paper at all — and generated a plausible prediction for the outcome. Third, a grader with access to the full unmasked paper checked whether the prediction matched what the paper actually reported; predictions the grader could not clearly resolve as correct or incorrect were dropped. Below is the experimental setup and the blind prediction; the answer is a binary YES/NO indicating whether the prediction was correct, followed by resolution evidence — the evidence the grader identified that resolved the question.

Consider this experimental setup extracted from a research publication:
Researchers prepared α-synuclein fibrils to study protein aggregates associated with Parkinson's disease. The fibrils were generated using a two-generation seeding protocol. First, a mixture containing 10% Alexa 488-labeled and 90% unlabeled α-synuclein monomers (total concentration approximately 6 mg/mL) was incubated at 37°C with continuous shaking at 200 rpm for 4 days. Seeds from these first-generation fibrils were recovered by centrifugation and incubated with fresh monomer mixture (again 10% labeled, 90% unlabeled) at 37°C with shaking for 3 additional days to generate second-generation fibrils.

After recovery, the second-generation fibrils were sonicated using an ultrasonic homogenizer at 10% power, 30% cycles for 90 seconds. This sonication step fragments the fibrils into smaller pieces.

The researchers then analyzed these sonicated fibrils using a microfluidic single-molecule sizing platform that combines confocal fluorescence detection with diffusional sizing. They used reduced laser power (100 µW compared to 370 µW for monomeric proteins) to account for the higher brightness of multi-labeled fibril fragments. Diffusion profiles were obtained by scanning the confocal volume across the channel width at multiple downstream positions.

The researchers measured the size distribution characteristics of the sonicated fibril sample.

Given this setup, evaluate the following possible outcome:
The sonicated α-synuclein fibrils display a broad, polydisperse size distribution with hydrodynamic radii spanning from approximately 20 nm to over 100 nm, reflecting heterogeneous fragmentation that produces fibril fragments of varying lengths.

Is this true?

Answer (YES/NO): NO